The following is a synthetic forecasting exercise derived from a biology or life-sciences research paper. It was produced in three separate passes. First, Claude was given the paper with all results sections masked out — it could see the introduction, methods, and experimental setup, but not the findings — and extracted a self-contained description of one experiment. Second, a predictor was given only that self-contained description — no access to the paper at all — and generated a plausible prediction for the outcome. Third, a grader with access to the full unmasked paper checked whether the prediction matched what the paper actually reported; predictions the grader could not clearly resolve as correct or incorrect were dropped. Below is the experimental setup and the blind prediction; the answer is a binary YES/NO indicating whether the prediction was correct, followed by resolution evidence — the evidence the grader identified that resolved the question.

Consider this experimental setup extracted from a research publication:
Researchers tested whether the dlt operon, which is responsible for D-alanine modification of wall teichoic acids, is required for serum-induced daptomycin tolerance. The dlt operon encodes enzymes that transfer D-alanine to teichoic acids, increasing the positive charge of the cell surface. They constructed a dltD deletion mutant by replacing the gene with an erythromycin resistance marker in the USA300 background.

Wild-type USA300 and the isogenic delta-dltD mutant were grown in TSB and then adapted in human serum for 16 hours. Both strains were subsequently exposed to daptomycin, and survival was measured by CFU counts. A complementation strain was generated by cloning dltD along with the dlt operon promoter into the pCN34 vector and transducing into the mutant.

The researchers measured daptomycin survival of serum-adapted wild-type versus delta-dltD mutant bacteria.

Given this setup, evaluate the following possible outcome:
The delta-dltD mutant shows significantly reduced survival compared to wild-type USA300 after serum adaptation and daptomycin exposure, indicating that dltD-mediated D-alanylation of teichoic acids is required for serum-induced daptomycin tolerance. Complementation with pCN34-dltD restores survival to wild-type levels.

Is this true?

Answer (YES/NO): YES